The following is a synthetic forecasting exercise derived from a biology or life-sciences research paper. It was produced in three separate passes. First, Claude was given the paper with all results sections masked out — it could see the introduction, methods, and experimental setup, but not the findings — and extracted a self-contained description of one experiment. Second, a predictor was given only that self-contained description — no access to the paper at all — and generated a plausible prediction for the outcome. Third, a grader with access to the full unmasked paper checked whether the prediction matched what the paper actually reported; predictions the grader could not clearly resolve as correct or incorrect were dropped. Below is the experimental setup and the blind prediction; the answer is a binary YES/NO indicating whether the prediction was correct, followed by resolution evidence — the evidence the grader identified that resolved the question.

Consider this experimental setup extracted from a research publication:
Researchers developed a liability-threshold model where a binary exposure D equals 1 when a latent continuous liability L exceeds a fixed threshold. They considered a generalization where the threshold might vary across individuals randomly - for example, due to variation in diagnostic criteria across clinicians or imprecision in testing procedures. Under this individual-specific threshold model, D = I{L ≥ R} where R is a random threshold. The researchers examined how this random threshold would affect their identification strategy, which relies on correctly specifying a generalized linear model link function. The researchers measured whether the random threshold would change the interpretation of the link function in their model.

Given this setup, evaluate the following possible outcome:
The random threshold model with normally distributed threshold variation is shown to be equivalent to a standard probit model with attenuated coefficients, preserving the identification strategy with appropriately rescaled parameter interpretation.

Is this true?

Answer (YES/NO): NO